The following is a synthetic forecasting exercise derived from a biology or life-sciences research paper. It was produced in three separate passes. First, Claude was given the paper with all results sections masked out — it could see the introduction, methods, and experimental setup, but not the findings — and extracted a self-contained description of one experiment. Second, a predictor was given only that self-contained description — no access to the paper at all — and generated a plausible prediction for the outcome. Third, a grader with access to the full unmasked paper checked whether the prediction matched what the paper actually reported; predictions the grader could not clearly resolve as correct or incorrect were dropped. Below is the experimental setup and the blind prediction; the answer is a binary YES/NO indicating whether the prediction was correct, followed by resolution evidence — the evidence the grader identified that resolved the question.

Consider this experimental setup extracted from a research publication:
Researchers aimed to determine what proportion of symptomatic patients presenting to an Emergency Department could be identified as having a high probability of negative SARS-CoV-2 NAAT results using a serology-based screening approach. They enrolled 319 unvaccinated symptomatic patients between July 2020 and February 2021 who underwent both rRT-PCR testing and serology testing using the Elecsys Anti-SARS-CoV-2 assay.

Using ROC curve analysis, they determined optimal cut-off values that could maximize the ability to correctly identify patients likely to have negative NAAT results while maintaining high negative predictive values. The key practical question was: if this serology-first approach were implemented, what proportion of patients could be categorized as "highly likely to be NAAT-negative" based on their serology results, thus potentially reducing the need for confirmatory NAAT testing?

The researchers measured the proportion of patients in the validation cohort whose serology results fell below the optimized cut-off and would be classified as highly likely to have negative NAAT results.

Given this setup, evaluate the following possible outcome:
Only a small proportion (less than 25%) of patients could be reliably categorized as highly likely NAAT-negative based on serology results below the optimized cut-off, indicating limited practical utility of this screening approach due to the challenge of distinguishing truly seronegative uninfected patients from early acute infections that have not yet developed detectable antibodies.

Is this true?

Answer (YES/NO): NO